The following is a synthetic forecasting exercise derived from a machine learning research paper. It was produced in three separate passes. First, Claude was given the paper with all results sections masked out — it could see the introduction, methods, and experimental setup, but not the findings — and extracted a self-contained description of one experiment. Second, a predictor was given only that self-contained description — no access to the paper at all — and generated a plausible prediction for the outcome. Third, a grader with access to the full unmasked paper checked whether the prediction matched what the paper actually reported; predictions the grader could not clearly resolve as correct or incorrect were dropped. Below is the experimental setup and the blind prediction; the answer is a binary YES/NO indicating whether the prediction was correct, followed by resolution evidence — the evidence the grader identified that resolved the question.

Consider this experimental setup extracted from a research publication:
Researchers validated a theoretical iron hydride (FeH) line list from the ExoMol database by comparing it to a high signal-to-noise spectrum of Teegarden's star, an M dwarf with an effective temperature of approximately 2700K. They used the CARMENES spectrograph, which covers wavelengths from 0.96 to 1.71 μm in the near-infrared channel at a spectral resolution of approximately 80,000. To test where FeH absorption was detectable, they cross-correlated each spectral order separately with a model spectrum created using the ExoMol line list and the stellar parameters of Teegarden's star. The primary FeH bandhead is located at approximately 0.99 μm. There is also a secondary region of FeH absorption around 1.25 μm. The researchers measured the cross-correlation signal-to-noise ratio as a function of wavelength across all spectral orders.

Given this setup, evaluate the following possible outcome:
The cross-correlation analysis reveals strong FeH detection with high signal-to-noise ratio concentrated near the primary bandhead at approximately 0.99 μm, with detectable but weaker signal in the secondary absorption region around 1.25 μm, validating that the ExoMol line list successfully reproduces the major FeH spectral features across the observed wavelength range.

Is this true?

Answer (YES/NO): YES